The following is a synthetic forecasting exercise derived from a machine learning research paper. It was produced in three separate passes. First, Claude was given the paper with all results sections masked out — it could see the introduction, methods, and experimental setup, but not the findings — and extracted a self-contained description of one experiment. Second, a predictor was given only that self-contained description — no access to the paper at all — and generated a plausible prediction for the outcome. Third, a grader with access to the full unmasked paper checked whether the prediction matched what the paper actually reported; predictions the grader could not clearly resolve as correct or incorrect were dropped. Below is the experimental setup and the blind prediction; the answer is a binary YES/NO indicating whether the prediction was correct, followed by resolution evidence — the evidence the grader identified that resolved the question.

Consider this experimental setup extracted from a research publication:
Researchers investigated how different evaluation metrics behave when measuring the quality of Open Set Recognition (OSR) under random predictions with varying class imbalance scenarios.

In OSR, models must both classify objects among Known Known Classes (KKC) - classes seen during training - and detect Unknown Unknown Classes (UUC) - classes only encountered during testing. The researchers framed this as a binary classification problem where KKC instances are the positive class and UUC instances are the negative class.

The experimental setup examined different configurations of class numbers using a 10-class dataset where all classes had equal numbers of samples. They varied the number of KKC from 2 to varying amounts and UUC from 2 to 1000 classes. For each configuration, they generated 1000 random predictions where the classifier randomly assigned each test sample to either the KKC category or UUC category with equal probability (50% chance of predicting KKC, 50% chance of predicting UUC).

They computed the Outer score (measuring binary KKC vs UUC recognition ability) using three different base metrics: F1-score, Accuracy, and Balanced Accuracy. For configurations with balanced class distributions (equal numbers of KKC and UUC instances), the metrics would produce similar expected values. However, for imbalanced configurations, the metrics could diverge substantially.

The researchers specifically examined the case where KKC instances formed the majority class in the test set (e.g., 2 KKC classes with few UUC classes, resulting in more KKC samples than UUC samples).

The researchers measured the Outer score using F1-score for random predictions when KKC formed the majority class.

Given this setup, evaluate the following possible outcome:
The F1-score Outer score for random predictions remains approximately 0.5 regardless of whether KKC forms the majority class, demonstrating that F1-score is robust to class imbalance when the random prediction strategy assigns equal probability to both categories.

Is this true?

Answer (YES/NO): NO